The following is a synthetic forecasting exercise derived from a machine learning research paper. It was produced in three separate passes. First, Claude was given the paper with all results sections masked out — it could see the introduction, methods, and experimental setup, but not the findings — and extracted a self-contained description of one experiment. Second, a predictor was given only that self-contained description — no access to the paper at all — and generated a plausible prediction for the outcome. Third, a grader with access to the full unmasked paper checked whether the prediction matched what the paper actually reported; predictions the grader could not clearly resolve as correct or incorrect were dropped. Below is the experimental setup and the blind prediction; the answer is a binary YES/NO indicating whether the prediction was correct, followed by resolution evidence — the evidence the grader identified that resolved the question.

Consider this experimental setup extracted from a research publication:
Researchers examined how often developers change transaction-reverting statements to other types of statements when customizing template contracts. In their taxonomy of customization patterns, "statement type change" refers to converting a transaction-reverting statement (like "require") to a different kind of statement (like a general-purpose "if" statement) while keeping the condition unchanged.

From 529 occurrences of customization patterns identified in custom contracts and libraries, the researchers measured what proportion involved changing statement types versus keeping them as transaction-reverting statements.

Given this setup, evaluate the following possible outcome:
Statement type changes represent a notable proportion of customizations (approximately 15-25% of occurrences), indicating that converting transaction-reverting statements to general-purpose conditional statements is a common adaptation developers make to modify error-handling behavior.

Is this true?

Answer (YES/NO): NO